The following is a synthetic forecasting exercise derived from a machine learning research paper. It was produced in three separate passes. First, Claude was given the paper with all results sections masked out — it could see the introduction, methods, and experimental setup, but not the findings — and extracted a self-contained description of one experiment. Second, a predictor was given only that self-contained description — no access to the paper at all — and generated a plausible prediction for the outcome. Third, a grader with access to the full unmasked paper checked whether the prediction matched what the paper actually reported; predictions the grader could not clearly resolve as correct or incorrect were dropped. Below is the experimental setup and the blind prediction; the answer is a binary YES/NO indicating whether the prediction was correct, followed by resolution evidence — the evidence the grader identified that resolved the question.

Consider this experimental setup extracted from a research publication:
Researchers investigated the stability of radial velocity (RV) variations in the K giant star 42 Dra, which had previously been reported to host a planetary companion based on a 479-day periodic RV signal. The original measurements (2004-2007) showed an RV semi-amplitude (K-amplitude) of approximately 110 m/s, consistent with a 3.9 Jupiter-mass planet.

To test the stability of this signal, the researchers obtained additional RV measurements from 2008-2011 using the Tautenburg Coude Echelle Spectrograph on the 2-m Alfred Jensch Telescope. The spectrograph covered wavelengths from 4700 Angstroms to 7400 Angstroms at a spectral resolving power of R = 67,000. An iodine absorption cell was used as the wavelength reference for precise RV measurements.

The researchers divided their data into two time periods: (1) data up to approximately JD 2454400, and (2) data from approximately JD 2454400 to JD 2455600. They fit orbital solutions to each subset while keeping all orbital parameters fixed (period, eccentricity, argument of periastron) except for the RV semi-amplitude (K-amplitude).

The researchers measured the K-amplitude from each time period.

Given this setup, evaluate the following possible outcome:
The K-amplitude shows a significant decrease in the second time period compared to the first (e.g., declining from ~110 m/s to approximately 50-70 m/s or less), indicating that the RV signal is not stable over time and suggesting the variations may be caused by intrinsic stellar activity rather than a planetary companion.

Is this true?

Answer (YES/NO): YES